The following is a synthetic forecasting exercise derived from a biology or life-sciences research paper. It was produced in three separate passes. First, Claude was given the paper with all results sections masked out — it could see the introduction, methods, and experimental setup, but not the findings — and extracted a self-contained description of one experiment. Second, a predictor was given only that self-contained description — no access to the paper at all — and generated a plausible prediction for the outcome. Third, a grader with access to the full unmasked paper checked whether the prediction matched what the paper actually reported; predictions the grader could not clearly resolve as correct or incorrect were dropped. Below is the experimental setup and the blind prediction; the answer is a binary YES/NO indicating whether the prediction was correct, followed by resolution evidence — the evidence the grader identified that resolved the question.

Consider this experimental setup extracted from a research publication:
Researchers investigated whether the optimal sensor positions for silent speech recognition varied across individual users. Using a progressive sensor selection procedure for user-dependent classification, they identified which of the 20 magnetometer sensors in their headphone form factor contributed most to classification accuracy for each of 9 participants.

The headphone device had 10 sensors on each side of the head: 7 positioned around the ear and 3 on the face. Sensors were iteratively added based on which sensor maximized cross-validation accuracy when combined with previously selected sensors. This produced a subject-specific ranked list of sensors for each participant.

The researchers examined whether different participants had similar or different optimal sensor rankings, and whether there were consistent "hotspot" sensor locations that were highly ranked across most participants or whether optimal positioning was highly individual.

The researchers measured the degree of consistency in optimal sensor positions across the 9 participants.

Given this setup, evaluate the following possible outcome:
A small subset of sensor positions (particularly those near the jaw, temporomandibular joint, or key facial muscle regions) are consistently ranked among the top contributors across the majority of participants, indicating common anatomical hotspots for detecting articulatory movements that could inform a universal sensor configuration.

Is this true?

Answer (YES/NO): YES